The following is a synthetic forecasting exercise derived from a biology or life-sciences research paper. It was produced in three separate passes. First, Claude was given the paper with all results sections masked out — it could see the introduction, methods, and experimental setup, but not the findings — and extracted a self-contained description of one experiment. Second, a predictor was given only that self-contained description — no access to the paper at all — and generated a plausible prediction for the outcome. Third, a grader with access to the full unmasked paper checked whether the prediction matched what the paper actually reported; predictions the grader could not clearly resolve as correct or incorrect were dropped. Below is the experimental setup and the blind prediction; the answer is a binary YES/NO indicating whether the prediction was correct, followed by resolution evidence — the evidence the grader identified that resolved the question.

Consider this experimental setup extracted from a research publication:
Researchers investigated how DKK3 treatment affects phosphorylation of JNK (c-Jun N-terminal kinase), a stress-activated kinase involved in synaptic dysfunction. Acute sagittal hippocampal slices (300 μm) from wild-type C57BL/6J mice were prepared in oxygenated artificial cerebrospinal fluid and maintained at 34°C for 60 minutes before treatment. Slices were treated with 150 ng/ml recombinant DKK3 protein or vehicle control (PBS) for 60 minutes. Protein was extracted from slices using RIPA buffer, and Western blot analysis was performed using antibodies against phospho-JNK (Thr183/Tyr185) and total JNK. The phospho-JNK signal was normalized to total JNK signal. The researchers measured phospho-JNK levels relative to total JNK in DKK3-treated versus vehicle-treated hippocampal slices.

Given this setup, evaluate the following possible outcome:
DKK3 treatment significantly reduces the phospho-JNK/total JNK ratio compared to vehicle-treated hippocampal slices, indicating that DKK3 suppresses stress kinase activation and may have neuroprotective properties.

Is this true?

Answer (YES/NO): NO